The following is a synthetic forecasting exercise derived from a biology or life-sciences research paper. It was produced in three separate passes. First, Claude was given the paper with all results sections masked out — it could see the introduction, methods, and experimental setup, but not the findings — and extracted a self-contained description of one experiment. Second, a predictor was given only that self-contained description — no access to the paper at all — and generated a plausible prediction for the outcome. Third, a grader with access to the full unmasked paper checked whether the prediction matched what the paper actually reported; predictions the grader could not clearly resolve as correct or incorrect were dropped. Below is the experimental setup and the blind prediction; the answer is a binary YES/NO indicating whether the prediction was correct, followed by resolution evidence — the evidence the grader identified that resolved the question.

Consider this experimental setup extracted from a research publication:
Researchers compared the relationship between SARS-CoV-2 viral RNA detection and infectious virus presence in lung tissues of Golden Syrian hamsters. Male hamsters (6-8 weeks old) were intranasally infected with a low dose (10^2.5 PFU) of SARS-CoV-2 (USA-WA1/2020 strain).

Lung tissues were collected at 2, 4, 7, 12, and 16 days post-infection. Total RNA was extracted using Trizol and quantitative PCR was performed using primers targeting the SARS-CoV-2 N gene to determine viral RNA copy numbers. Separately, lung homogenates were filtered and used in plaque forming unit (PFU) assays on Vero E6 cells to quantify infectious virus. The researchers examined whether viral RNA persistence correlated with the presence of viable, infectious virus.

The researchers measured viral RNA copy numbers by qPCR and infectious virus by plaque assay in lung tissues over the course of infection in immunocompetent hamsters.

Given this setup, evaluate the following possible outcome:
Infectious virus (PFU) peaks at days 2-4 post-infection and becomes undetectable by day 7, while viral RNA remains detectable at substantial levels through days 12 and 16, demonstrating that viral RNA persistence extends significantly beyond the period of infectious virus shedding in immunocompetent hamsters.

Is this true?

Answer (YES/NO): NO